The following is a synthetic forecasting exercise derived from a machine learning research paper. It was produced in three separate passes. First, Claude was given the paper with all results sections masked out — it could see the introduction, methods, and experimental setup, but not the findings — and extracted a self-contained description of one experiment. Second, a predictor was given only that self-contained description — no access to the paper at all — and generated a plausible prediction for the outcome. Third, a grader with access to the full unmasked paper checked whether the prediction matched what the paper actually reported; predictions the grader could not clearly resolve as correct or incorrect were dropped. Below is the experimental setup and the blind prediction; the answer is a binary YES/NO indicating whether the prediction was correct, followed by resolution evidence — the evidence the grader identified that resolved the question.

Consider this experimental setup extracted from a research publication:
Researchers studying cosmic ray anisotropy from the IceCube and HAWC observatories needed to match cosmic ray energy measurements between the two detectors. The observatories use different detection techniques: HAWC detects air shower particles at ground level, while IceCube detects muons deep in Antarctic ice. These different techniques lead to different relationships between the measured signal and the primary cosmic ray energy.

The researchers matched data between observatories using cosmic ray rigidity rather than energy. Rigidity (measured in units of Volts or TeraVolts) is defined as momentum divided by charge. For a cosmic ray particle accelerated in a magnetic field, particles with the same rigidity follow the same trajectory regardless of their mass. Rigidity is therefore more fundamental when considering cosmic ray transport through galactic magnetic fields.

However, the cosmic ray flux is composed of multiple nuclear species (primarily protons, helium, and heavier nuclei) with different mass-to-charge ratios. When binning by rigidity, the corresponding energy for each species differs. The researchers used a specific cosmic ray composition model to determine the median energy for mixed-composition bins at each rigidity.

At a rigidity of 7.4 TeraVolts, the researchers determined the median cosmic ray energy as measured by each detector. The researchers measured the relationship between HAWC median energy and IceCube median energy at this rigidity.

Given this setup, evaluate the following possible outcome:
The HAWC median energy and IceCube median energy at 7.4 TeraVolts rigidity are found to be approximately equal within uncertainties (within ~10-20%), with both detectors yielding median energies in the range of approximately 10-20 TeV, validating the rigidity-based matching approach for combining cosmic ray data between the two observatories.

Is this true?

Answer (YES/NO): NO